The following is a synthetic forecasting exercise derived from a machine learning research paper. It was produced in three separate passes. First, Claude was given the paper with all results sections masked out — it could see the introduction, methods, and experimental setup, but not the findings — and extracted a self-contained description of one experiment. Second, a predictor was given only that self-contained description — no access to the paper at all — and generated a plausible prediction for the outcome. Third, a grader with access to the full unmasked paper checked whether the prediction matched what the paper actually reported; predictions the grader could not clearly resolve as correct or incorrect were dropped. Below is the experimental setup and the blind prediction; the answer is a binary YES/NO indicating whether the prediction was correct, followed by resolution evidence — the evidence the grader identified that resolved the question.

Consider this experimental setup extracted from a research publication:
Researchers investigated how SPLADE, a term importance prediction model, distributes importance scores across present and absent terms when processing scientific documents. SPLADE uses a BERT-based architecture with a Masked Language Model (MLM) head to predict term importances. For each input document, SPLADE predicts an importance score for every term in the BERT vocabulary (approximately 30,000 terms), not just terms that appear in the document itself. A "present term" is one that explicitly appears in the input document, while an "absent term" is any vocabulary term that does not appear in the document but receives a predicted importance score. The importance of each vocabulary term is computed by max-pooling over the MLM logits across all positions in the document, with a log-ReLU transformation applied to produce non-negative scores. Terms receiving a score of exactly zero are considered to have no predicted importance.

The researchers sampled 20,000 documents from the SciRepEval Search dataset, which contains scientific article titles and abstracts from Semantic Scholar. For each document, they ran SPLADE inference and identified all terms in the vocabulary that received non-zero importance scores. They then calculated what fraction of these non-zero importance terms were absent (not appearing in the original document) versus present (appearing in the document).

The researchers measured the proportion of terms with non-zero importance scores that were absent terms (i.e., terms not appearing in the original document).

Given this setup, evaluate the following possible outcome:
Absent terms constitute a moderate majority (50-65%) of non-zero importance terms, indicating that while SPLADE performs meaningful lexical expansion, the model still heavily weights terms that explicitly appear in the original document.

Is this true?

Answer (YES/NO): NO